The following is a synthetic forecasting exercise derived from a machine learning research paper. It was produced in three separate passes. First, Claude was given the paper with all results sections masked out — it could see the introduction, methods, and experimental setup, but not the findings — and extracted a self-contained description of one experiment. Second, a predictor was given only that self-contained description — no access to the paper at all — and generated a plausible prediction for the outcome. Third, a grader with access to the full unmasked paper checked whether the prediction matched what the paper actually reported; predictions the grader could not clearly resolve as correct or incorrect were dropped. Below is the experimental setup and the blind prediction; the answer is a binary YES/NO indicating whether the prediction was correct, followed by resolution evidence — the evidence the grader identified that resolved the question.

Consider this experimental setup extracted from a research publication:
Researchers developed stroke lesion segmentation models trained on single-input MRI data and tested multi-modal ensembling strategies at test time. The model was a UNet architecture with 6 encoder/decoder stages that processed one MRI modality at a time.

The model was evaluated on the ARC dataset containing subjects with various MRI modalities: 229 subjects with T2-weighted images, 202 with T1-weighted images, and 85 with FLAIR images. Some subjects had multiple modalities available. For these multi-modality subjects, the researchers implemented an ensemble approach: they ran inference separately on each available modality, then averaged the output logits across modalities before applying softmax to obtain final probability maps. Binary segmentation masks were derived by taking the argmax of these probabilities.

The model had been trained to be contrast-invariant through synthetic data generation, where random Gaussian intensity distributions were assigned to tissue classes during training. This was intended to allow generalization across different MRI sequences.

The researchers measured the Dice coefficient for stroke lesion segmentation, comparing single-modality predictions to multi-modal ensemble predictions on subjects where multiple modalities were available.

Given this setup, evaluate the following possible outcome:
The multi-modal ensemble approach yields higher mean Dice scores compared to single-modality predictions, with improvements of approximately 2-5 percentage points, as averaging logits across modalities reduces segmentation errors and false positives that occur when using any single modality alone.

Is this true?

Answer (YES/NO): NO